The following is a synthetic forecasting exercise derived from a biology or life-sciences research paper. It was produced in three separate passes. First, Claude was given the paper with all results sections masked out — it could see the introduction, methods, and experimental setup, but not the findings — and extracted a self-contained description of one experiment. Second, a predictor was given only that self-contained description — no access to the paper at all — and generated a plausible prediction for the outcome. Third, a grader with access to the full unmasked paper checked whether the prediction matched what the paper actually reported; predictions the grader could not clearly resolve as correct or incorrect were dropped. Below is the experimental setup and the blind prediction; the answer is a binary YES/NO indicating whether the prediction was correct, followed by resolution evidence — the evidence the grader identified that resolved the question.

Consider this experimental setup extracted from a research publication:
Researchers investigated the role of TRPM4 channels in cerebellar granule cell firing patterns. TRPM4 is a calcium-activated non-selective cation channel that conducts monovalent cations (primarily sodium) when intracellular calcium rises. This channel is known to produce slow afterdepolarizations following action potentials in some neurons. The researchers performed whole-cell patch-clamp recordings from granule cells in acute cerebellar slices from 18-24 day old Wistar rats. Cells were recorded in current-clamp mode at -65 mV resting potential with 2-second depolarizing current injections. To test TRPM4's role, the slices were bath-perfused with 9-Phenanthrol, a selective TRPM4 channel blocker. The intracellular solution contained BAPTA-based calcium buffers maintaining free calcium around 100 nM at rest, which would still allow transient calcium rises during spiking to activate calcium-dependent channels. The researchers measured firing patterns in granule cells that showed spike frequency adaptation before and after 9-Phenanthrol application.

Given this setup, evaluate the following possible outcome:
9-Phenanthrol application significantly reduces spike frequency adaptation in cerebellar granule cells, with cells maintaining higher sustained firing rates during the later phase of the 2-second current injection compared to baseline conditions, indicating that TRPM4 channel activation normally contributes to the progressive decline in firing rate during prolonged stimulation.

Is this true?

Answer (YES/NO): NO